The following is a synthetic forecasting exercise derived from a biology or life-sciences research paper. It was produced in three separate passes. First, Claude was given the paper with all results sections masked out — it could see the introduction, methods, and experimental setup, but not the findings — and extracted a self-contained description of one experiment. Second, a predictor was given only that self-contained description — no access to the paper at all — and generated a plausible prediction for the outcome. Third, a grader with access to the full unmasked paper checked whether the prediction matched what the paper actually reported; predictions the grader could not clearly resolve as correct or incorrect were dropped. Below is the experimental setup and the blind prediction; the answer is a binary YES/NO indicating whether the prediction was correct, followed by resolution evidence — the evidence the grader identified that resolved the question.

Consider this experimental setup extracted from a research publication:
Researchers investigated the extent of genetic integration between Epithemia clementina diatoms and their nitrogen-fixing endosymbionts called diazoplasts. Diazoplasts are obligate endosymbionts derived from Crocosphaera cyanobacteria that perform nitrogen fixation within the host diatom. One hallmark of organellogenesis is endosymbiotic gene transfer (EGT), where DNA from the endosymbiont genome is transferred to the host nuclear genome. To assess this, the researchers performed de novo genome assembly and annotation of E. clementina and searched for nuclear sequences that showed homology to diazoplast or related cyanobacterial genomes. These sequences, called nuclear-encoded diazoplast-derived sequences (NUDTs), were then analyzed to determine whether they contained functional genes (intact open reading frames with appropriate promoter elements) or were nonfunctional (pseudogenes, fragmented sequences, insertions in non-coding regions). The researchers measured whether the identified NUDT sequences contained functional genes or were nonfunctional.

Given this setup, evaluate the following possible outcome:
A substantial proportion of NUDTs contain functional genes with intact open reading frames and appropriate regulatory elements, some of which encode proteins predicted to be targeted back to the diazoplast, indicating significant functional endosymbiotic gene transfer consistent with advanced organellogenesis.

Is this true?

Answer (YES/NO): NO